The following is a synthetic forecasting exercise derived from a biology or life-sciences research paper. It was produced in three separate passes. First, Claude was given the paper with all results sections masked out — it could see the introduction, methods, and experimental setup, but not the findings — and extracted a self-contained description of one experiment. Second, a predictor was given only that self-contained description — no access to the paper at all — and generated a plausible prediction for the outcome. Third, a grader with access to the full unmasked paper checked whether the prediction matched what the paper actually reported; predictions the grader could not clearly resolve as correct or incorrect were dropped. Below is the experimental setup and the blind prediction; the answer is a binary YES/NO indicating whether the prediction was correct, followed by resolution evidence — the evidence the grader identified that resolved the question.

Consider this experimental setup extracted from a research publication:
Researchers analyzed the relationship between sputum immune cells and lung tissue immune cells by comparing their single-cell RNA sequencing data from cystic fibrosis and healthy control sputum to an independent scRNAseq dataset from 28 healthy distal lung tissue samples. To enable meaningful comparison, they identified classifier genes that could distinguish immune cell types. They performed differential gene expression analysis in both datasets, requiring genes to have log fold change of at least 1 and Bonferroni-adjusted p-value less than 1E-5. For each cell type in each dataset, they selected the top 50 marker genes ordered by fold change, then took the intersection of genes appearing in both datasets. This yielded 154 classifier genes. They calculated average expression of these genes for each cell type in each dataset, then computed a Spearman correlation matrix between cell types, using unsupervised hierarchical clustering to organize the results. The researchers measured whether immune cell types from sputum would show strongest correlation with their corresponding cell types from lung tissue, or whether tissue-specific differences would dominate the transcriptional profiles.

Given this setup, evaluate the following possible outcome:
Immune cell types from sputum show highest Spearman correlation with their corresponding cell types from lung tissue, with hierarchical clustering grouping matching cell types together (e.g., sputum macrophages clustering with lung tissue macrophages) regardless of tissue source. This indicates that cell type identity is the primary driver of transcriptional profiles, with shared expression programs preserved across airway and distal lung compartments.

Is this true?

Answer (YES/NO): YES